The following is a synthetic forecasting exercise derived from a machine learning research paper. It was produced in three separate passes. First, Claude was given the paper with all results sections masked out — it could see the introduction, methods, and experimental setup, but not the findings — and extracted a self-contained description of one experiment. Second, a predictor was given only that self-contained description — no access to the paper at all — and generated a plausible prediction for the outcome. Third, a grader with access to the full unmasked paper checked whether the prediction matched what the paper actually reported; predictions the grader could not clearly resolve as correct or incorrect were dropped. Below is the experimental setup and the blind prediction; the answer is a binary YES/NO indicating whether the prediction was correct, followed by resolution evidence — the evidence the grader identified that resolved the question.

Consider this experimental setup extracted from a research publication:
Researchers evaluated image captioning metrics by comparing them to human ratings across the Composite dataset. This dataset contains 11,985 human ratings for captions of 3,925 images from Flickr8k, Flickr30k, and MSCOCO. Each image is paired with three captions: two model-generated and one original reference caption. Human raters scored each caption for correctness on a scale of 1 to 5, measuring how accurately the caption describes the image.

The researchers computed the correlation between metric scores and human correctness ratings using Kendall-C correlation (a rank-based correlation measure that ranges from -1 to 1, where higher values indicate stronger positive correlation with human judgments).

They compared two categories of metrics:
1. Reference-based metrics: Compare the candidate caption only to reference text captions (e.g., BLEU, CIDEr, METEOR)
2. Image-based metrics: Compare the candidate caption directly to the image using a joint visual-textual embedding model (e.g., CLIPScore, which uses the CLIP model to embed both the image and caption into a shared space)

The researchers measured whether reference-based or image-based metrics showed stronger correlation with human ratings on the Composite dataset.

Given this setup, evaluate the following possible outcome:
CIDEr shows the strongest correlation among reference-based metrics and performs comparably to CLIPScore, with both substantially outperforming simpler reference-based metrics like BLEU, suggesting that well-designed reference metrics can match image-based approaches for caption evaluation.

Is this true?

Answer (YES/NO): NO